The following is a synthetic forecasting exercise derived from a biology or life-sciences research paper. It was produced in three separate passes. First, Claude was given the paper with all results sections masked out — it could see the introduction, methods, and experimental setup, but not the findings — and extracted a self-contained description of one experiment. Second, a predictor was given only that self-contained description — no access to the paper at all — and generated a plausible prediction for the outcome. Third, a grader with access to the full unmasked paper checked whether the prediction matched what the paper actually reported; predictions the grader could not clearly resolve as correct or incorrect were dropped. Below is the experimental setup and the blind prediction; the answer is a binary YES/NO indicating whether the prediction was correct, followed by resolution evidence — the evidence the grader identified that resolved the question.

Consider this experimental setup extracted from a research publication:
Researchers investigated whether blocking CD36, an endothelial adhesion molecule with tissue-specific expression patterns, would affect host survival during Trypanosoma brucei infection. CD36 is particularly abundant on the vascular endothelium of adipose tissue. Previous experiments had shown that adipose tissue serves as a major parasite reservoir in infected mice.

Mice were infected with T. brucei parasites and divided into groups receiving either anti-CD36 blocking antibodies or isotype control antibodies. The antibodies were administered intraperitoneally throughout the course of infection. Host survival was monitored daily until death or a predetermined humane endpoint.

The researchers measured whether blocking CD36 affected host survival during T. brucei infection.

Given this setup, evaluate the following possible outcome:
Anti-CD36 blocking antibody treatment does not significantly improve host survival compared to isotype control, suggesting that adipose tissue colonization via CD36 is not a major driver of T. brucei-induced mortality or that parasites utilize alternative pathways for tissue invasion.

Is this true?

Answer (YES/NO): NO